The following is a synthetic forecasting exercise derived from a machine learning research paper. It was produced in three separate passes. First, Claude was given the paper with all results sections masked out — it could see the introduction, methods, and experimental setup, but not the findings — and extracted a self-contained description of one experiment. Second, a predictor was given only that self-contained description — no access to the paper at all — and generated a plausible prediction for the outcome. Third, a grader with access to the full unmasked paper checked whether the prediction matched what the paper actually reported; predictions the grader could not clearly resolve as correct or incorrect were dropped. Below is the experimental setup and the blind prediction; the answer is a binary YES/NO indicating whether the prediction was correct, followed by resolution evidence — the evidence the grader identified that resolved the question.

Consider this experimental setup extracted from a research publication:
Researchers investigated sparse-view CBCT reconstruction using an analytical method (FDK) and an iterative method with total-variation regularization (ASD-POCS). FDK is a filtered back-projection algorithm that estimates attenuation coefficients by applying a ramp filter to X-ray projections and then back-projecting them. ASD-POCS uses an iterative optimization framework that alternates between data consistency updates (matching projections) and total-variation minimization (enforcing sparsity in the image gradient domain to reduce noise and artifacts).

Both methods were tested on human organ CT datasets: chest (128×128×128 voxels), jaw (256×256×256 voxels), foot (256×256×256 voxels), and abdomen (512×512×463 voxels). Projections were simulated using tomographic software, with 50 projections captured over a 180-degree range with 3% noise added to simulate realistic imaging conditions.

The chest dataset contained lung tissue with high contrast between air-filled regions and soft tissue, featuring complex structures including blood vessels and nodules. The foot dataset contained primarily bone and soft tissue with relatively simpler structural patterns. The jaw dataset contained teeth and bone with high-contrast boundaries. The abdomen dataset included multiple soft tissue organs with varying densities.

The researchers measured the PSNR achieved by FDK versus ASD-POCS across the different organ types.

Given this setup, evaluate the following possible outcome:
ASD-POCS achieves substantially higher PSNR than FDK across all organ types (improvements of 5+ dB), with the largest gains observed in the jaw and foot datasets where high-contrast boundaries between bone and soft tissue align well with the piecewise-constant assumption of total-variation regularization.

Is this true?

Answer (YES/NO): NO